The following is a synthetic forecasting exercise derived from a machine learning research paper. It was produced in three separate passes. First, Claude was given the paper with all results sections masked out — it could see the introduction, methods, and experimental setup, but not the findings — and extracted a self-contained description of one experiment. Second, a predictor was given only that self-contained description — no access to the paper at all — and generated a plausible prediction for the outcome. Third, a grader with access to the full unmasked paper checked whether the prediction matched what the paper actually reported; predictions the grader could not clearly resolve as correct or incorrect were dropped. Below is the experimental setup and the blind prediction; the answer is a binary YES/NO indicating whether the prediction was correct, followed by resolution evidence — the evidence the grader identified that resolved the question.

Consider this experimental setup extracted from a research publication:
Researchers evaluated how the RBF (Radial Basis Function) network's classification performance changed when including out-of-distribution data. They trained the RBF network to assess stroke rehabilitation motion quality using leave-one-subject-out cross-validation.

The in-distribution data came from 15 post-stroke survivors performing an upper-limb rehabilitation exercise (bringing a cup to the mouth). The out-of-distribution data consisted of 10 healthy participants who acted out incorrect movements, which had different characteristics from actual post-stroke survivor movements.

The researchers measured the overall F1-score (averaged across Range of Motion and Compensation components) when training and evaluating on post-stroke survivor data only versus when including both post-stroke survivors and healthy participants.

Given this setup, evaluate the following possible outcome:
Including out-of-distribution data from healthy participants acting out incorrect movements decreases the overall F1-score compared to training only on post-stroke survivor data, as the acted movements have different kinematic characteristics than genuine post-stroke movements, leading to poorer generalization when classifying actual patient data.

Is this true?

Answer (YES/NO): YES